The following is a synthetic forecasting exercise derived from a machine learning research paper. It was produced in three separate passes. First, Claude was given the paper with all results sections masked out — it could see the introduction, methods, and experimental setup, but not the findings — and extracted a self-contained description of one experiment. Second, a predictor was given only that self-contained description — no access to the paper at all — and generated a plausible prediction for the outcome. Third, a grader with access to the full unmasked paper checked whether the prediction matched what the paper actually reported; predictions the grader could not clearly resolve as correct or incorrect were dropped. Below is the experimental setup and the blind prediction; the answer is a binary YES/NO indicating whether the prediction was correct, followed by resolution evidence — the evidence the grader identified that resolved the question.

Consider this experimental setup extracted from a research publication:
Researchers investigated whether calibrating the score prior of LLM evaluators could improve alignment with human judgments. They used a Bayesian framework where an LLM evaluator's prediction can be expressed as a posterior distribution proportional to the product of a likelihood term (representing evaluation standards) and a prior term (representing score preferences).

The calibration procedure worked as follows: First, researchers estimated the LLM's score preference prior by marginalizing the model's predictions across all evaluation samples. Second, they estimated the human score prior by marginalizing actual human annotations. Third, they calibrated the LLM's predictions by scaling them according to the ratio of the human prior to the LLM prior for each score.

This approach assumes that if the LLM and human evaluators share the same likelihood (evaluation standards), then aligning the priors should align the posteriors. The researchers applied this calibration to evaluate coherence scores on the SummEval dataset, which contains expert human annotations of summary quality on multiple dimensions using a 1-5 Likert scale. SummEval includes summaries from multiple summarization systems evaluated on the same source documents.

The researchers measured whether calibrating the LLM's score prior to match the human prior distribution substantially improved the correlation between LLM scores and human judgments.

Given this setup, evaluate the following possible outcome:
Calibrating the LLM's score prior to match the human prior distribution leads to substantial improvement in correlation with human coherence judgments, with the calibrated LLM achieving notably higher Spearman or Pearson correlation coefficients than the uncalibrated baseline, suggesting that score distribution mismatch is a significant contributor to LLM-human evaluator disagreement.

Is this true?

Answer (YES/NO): NO